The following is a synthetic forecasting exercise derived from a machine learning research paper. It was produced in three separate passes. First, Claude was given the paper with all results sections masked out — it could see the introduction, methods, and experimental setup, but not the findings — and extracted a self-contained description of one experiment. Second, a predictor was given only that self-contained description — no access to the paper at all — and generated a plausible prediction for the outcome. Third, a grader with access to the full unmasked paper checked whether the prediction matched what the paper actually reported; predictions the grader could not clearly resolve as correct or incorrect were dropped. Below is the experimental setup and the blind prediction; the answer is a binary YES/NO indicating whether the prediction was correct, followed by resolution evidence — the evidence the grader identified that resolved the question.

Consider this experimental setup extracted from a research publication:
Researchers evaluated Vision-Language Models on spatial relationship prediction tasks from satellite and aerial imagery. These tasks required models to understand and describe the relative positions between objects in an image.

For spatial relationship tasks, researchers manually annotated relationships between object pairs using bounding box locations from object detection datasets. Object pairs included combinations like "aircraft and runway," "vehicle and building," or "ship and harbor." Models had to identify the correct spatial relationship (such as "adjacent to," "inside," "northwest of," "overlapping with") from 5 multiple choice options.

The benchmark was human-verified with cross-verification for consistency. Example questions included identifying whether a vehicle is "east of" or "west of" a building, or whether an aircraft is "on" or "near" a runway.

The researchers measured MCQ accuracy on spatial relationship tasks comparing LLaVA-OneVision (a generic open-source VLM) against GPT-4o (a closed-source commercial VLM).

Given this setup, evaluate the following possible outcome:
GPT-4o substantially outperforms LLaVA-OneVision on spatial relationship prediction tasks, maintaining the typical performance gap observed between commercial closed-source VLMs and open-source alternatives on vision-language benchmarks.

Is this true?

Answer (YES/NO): NO